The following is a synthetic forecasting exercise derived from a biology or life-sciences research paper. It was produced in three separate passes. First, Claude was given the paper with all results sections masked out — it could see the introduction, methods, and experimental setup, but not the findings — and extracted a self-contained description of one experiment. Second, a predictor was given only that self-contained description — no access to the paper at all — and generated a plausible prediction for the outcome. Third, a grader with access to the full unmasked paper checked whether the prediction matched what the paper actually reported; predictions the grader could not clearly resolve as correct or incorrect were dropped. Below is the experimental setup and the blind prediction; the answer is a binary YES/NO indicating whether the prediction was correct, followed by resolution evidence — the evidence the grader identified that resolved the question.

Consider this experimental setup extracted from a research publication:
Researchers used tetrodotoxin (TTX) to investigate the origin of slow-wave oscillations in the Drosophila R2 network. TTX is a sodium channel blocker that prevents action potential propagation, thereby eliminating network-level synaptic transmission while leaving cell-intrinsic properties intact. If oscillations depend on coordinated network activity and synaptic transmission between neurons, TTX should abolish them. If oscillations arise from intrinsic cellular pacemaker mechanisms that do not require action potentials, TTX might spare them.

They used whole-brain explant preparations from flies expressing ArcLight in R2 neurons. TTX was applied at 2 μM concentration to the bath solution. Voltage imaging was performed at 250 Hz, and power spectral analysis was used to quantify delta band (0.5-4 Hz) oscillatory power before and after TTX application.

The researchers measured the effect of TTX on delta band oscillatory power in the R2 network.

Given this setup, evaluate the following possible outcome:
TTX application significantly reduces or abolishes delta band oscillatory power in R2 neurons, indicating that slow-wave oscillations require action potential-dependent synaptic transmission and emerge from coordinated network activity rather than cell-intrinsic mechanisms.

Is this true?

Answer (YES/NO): YES